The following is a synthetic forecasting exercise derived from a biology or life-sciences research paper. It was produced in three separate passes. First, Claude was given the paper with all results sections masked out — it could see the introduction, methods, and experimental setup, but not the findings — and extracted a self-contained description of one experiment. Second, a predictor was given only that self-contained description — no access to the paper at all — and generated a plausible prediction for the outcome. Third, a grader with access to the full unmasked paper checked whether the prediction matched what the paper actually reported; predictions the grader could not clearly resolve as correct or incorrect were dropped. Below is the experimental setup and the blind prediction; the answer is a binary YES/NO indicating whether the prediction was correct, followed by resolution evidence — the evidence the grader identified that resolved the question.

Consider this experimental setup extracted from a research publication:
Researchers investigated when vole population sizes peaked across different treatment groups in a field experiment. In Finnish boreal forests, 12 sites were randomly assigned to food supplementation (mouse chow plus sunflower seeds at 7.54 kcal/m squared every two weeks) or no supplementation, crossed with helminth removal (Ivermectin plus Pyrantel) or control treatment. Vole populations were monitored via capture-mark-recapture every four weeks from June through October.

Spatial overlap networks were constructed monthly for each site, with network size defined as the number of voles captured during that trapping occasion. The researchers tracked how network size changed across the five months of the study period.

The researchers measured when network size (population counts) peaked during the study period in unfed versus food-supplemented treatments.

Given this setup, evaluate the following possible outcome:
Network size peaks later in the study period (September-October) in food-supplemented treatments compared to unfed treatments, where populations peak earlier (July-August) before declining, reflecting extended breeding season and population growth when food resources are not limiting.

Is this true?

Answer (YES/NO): YES